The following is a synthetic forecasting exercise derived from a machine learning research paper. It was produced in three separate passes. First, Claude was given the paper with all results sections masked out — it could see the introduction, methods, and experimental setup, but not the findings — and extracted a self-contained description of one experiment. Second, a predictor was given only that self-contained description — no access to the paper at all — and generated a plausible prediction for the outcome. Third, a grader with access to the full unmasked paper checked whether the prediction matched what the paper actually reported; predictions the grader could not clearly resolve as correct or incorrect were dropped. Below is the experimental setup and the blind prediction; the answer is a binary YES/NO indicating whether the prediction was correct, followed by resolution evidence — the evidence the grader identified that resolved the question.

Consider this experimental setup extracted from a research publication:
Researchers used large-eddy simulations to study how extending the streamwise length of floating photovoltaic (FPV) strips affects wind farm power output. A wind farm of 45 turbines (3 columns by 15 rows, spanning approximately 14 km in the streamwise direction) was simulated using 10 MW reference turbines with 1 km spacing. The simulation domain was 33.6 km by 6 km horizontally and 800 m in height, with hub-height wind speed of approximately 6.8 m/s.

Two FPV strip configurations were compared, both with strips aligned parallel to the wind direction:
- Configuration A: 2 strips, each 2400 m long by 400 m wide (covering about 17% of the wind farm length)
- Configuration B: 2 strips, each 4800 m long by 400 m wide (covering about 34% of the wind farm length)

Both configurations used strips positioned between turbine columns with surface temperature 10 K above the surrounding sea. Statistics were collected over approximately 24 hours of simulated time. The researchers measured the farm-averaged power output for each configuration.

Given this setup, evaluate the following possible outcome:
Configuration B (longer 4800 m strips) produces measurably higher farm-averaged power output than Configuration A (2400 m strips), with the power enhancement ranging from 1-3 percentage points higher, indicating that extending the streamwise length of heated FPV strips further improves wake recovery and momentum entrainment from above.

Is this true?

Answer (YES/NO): NO